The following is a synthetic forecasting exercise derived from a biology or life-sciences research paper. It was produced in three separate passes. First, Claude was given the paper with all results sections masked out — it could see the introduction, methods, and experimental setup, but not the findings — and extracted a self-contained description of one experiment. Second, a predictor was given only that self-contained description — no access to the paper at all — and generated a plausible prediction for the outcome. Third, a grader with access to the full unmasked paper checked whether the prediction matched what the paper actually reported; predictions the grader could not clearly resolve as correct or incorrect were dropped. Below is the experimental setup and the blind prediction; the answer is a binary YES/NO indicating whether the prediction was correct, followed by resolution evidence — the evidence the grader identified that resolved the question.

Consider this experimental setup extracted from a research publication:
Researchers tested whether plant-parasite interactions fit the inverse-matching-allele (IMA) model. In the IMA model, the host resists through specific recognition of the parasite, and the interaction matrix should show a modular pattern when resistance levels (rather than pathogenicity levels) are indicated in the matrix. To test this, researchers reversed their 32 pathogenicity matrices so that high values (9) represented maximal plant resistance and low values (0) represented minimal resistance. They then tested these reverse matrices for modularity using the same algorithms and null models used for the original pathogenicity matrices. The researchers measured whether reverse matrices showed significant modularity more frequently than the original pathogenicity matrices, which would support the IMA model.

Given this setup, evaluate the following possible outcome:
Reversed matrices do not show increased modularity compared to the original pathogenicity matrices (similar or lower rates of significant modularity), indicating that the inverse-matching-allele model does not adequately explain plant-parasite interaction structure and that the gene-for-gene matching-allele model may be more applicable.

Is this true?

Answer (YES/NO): NO